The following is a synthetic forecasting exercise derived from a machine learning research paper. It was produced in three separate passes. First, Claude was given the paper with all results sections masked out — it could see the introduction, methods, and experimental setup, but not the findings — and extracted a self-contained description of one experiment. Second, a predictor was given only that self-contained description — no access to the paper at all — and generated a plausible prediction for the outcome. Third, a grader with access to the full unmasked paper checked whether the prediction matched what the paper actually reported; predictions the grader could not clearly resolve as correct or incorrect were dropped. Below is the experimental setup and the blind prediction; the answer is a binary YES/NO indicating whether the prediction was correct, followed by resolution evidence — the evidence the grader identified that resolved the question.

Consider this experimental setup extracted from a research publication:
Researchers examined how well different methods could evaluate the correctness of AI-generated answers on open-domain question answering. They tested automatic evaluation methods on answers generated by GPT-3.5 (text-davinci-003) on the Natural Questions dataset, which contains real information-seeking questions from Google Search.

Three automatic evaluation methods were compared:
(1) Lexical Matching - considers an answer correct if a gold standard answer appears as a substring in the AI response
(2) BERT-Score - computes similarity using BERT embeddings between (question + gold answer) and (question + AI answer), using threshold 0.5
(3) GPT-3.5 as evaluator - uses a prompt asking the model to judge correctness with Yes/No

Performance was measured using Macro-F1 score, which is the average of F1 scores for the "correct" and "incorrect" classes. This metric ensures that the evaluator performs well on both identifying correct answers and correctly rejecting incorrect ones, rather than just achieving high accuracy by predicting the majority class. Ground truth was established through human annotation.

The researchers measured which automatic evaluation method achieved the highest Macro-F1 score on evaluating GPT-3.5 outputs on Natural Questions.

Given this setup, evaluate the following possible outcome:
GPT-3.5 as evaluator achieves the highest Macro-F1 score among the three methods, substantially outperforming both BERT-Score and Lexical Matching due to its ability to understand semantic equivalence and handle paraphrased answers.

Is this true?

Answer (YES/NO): NO